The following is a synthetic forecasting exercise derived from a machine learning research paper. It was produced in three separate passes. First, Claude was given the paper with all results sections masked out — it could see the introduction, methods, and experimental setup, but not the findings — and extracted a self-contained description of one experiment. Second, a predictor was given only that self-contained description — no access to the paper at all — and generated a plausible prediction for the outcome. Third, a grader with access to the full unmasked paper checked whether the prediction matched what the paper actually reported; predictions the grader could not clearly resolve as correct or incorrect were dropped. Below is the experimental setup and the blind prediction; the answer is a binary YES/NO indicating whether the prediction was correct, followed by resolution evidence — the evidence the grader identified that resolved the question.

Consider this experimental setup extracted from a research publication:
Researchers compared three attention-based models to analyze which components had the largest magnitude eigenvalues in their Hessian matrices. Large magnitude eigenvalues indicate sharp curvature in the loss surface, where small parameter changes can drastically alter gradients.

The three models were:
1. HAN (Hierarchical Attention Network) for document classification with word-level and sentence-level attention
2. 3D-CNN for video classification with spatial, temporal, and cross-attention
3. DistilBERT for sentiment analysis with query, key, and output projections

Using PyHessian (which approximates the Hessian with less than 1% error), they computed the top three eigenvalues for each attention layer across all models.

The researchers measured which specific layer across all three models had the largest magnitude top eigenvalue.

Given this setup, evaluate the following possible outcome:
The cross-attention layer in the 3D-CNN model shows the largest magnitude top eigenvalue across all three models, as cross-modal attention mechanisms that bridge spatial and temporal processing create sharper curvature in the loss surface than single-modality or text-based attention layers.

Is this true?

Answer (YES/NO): NO